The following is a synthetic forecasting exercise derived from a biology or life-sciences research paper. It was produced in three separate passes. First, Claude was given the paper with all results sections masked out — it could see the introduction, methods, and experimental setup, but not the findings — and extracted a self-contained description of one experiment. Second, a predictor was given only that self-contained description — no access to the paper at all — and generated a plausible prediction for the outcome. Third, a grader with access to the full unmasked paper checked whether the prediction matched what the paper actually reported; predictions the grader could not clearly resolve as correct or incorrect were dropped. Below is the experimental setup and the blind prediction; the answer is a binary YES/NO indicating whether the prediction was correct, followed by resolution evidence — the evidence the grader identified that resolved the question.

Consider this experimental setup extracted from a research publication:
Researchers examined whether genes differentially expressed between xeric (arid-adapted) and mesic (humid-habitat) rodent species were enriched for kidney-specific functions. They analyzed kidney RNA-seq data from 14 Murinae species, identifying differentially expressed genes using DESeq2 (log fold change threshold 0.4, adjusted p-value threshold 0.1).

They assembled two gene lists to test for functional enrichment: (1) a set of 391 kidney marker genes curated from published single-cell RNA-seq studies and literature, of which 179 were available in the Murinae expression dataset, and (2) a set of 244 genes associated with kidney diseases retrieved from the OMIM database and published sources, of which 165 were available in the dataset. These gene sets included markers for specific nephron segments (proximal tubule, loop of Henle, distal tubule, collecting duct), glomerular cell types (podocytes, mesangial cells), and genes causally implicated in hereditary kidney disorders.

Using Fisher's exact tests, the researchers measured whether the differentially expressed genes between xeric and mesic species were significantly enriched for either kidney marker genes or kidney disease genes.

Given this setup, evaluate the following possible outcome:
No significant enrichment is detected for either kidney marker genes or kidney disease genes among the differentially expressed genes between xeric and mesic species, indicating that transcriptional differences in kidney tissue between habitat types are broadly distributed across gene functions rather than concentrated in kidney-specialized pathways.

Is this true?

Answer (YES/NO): NO